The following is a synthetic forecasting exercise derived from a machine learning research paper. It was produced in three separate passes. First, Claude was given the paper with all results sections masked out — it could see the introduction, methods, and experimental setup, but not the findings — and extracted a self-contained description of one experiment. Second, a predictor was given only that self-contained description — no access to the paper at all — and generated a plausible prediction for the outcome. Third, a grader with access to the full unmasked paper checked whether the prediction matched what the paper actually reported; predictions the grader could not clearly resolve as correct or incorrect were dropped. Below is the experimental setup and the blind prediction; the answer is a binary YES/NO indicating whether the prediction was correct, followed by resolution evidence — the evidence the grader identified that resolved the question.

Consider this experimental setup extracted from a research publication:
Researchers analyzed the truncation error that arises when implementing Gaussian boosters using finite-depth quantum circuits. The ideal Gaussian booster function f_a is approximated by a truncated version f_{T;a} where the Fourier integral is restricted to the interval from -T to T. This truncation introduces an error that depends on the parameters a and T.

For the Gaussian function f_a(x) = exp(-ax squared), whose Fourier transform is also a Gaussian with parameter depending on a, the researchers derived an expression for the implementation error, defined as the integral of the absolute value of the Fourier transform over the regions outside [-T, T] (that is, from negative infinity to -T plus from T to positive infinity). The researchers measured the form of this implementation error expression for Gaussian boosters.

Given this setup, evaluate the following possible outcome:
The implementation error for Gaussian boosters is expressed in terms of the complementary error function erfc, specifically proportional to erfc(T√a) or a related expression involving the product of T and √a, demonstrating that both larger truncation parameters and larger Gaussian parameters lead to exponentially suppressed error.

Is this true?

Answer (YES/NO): NO